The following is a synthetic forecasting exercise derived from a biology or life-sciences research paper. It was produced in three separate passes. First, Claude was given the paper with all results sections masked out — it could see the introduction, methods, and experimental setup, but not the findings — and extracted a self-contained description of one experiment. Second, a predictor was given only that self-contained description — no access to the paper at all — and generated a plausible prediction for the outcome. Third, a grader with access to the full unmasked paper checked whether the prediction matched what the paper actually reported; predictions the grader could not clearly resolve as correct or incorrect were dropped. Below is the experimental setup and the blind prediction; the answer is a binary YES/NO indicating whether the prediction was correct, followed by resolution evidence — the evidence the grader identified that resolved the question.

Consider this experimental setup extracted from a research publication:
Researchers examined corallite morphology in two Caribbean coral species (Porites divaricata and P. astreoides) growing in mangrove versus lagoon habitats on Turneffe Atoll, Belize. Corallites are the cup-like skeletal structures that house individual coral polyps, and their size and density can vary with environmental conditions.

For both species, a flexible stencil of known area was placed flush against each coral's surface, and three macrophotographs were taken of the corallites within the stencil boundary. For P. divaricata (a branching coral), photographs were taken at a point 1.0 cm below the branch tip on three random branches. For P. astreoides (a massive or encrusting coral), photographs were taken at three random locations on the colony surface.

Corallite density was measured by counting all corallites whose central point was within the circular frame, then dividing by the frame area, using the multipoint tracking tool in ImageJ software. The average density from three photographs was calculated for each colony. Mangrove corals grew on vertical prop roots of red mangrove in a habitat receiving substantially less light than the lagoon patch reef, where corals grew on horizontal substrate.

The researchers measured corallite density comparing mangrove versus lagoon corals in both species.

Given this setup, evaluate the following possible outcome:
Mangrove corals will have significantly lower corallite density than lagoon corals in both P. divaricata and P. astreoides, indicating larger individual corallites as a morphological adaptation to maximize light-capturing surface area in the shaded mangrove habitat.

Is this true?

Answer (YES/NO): NO